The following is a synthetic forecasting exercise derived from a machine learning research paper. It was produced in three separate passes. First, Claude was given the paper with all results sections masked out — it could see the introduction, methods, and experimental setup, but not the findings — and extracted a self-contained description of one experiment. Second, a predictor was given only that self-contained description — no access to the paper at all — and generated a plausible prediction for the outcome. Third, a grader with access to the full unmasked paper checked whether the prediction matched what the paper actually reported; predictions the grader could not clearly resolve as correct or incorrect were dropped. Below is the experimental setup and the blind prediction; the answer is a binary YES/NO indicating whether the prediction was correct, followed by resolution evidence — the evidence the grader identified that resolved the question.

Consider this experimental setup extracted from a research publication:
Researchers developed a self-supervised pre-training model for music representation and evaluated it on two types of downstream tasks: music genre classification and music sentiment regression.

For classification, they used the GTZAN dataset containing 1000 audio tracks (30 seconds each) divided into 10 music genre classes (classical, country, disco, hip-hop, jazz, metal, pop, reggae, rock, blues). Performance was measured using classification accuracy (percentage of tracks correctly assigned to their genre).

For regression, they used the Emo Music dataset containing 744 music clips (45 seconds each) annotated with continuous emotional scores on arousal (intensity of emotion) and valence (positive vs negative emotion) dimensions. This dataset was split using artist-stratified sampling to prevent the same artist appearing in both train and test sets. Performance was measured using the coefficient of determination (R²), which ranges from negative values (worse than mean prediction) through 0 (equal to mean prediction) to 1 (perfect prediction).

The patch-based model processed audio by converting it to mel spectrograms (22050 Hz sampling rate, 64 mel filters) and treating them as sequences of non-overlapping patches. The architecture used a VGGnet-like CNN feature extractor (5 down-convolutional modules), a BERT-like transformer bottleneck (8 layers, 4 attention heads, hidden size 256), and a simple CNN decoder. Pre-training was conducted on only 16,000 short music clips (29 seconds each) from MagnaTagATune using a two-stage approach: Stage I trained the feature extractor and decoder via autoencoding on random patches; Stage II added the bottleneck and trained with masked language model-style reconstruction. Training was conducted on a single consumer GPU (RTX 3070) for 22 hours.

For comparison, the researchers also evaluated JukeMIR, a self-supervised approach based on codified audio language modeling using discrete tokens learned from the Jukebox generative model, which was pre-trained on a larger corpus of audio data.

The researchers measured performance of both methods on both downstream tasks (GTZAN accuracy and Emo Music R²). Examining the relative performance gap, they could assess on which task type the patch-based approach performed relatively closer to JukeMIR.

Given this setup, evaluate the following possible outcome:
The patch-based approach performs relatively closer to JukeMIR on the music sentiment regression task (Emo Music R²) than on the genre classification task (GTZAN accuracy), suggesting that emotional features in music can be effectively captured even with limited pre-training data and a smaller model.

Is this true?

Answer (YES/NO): NO